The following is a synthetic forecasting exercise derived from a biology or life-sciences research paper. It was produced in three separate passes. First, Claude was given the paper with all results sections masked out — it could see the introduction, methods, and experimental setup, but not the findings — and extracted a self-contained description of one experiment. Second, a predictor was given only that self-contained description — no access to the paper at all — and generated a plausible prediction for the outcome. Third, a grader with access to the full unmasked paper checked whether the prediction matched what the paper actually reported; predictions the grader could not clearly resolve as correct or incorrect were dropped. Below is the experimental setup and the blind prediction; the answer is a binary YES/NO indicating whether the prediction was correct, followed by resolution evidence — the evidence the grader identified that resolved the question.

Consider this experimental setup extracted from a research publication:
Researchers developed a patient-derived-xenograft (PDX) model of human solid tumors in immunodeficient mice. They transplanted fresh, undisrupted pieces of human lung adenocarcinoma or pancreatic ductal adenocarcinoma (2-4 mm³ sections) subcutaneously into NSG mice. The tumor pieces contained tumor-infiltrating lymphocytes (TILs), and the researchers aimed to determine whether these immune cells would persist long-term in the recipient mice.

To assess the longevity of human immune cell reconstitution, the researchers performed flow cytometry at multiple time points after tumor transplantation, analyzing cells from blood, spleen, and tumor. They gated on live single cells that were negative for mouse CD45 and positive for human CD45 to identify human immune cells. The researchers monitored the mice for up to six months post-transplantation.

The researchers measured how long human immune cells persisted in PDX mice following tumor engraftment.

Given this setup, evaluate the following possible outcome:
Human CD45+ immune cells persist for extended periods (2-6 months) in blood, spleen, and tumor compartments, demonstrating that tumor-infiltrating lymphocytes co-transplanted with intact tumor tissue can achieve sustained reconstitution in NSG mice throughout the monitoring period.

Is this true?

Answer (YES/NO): YES